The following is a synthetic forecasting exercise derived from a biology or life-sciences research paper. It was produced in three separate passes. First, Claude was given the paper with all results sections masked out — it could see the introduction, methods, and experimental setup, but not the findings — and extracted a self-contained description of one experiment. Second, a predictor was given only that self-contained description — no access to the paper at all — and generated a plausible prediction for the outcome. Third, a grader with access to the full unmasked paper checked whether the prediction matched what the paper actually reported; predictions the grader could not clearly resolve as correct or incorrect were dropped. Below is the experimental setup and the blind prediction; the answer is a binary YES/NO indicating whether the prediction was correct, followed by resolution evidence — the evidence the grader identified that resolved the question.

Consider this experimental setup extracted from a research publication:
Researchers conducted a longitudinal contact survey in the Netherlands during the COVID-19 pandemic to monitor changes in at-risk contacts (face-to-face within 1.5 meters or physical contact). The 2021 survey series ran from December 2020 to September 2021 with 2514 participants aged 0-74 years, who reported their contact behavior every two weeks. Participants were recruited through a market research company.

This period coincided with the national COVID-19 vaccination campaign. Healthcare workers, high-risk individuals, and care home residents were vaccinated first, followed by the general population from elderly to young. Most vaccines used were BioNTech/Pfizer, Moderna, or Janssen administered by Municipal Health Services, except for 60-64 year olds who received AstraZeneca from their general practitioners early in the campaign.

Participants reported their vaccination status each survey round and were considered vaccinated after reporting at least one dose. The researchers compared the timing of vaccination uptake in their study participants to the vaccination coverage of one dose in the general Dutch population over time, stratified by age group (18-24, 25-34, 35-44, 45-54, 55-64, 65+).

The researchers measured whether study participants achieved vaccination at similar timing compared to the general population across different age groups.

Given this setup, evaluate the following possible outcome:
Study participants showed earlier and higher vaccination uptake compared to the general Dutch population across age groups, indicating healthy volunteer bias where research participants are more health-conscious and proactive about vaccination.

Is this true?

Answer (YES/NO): NO